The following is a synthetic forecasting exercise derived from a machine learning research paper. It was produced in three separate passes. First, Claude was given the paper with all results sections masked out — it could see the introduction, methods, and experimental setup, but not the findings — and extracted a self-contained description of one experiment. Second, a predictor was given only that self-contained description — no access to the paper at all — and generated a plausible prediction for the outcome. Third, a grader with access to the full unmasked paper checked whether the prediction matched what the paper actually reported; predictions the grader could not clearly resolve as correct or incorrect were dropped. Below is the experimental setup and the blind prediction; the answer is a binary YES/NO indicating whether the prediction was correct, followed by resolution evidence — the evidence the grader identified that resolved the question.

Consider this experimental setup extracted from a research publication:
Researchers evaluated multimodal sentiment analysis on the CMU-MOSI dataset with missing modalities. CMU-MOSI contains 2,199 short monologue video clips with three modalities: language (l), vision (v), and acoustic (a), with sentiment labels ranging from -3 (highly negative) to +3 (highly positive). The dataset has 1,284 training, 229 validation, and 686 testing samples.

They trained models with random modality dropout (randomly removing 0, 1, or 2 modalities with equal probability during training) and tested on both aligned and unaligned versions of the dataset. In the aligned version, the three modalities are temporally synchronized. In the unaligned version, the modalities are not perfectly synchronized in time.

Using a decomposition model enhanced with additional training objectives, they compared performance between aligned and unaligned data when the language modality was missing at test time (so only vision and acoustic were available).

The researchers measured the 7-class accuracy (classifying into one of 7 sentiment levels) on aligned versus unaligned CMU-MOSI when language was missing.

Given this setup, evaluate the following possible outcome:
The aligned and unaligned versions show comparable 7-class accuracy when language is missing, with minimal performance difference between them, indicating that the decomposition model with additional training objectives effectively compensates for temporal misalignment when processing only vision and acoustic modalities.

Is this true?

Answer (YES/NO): YES